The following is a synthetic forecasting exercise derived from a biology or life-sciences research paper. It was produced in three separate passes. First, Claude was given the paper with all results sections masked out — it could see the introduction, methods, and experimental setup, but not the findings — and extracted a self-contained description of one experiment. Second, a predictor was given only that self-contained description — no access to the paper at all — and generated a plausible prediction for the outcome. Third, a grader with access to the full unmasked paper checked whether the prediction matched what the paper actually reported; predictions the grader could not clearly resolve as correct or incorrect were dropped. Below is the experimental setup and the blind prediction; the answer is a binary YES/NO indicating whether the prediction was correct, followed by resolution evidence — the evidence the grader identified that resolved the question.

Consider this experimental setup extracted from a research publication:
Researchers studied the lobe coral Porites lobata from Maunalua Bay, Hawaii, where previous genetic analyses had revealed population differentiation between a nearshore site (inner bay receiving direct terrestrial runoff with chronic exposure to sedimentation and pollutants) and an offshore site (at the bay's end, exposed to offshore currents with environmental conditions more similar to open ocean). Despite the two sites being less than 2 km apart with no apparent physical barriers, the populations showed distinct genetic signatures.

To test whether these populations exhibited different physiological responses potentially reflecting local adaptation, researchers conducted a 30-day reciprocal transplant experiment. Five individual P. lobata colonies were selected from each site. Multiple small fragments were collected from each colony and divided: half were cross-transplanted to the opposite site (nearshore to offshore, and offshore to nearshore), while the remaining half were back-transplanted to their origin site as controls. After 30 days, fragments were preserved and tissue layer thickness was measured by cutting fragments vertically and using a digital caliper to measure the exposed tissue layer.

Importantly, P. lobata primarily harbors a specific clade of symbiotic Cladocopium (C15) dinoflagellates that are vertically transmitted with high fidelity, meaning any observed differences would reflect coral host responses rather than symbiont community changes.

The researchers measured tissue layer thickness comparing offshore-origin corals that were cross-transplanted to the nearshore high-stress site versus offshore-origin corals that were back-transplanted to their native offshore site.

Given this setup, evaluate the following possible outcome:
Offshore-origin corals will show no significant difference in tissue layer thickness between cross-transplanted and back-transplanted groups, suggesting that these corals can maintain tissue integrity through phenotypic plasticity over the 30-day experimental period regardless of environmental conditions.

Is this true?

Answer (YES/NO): NO